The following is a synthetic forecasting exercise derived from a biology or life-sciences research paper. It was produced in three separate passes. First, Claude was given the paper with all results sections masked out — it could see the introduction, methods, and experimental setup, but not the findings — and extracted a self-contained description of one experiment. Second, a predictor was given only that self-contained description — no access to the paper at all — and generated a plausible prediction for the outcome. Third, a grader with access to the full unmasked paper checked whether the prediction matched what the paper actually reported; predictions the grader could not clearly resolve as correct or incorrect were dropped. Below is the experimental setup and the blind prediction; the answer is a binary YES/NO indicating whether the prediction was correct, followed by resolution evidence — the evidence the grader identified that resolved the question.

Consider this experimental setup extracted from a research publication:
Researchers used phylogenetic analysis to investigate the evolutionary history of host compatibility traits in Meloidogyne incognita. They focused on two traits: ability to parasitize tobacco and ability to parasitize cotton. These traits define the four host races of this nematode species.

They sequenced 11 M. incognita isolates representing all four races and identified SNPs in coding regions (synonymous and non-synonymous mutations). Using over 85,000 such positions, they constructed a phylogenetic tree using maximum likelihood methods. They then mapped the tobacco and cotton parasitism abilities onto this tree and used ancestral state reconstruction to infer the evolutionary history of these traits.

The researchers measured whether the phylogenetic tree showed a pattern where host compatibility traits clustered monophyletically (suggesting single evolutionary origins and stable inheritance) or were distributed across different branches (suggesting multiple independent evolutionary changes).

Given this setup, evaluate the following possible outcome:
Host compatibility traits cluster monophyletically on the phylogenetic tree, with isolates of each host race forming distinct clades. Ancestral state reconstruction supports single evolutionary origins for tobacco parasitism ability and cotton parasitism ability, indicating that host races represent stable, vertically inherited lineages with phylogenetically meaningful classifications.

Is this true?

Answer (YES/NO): NO